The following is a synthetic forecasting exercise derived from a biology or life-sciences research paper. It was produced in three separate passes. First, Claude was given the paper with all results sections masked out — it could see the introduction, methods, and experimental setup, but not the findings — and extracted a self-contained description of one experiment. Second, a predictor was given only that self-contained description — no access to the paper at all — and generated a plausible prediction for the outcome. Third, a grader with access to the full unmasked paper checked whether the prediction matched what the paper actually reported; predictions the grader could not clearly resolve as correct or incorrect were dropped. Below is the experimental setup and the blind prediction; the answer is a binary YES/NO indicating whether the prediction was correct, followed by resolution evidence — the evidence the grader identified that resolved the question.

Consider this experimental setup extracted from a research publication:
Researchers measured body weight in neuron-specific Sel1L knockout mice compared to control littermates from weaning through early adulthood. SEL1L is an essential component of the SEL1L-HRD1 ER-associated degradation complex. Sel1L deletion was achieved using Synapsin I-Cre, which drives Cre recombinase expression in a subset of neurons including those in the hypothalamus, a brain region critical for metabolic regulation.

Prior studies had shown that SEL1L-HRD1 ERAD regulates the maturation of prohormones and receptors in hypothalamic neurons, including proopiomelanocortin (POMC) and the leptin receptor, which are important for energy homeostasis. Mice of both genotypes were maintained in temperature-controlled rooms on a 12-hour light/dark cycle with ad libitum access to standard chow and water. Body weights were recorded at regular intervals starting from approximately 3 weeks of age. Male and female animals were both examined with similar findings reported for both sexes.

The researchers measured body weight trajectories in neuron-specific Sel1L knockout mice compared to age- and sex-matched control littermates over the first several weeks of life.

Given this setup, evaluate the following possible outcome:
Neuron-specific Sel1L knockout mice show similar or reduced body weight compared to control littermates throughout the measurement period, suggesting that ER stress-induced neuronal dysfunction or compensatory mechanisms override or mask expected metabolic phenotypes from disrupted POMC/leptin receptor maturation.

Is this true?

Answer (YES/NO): YES